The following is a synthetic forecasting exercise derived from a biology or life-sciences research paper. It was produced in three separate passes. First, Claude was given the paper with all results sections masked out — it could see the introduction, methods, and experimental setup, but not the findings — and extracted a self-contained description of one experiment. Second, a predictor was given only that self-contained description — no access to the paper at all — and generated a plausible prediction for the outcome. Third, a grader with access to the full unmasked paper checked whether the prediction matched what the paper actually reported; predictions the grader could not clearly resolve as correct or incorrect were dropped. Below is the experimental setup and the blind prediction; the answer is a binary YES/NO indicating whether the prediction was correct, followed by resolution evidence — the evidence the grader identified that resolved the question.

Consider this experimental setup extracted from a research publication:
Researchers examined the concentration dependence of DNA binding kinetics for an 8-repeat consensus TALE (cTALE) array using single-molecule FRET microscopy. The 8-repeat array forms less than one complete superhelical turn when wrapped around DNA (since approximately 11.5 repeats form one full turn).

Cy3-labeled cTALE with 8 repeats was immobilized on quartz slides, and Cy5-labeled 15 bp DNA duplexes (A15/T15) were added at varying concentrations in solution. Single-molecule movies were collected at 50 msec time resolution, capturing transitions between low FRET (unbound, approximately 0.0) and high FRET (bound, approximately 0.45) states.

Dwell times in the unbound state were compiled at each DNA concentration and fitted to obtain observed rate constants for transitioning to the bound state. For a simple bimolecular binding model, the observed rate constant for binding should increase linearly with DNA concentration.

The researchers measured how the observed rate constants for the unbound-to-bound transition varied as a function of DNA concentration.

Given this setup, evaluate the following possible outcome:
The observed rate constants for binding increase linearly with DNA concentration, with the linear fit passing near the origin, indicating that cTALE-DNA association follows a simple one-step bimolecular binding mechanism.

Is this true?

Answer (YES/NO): NO